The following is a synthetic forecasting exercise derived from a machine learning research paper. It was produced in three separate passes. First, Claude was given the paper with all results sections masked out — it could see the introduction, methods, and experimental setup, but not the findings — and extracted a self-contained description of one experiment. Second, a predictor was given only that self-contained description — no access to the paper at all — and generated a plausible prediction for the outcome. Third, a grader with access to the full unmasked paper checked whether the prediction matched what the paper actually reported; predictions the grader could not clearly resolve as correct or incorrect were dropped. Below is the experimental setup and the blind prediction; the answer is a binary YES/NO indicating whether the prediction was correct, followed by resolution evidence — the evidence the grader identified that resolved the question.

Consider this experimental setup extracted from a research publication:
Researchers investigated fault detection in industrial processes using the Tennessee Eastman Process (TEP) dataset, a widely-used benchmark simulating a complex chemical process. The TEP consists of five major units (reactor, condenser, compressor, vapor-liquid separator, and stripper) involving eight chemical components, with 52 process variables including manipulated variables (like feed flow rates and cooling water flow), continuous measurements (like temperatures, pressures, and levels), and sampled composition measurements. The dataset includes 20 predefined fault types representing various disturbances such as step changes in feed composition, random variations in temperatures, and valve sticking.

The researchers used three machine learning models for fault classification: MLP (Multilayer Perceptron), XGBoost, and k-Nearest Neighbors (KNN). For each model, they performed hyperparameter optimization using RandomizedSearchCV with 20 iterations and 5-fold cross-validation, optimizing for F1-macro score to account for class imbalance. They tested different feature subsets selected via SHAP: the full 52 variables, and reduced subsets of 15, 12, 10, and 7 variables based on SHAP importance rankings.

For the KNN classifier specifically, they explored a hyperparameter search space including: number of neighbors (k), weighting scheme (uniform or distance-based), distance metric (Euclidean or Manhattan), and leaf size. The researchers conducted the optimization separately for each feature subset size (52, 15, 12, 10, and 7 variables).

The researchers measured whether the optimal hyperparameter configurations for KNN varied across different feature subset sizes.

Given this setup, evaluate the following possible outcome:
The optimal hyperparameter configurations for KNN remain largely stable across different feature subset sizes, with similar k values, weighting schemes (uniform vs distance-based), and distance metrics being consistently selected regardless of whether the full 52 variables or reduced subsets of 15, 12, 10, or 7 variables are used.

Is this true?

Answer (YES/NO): YES